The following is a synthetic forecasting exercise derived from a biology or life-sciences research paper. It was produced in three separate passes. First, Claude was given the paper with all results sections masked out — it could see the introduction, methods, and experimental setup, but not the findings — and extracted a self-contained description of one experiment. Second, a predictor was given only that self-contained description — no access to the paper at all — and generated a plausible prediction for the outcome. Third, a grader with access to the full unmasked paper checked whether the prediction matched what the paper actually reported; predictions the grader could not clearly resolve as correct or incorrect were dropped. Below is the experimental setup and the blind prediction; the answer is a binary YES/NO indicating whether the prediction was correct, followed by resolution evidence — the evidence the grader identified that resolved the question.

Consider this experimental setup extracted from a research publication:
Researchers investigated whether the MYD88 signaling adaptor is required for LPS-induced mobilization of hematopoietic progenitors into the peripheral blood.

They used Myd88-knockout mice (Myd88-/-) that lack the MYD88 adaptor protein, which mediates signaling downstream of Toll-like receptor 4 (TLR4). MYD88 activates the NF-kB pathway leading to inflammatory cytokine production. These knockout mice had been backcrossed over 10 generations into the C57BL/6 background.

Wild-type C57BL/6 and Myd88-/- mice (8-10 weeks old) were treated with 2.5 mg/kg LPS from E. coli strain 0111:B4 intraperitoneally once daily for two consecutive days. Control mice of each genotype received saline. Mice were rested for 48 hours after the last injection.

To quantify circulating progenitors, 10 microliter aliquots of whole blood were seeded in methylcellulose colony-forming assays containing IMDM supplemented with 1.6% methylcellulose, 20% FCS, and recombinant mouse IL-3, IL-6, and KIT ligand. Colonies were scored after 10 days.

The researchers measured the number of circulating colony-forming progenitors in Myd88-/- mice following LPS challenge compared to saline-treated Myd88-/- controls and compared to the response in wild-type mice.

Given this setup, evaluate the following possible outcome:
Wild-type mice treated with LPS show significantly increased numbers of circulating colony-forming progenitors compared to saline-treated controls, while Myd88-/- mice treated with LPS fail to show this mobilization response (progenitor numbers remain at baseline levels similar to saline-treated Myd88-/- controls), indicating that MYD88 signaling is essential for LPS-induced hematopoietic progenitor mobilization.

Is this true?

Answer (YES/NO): YES